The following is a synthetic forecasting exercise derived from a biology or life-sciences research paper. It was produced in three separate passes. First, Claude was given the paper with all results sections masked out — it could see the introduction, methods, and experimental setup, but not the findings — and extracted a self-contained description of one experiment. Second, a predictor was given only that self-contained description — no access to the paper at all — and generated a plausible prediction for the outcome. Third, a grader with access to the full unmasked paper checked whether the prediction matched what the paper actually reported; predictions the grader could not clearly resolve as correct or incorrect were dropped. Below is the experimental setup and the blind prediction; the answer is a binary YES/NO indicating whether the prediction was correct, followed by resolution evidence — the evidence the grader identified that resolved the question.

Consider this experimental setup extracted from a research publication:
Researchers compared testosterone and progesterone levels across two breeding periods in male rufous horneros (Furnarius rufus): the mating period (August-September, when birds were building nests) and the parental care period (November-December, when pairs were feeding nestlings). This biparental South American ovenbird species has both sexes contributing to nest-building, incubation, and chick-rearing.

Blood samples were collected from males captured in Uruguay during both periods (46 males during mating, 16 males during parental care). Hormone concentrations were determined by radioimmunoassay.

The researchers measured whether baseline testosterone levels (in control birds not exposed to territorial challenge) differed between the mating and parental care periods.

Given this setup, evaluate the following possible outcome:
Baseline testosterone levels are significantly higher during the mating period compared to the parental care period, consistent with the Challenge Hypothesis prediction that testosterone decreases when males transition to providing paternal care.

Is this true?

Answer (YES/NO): NO